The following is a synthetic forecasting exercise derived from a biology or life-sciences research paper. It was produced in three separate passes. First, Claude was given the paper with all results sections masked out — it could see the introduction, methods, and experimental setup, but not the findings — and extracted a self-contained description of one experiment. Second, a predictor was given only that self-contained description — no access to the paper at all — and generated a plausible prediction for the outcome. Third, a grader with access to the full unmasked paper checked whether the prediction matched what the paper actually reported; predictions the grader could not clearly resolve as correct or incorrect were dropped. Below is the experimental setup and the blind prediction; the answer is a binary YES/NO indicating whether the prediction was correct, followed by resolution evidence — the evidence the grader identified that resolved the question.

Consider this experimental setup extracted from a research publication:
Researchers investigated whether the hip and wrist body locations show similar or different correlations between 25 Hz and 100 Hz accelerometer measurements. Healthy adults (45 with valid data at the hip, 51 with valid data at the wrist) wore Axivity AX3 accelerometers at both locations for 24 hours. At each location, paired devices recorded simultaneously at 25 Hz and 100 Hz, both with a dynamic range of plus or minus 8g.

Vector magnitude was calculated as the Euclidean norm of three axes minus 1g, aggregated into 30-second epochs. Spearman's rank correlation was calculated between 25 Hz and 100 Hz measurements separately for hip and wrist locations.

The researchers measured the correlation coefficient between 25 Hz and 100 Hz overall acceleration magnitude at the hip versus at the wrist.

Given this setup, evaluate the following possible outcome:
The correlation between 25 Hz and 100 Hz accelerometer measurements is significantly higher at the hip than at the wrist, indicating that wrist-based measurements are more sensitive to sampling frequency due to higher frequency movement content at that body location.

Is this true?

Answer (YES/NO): NO